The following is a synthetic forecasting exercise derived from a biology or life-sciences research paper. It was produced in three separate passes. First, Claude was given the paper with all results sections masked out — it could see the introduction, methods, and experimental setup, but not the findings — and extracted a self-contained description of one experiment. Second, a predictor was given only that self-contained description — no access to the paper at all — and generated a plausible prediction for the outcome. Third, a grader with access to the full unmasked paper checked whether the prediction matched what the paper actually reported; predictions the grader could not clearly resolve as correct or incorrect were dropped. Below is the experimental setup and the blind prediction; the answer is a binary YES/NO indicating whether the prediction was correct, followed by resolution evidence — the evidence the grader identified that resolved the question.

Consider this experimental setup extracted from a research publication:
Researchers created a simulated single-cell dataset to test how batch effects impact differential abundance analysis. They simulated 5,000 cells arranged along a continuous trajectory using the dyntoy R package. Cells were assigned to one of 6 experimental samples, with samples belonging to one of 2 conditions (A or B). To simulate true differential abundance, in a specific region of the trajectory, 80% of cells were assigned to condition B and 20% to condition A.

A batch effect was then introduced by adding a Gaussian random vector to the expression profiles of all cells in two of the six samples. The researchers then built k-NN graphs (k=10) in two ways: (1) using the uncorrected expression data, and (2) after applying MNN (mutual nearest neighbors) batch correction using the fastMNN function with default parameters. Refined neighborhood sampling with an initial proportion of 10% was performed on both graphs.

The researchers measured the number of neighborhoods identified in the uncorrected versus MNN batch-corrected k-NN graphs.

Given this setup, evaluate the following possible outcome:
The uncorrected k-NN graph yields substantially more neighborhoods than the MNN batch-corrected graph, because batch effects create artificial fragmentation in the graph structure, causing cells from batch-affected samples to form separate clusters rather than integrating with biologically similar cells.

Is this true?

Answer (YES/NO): NO